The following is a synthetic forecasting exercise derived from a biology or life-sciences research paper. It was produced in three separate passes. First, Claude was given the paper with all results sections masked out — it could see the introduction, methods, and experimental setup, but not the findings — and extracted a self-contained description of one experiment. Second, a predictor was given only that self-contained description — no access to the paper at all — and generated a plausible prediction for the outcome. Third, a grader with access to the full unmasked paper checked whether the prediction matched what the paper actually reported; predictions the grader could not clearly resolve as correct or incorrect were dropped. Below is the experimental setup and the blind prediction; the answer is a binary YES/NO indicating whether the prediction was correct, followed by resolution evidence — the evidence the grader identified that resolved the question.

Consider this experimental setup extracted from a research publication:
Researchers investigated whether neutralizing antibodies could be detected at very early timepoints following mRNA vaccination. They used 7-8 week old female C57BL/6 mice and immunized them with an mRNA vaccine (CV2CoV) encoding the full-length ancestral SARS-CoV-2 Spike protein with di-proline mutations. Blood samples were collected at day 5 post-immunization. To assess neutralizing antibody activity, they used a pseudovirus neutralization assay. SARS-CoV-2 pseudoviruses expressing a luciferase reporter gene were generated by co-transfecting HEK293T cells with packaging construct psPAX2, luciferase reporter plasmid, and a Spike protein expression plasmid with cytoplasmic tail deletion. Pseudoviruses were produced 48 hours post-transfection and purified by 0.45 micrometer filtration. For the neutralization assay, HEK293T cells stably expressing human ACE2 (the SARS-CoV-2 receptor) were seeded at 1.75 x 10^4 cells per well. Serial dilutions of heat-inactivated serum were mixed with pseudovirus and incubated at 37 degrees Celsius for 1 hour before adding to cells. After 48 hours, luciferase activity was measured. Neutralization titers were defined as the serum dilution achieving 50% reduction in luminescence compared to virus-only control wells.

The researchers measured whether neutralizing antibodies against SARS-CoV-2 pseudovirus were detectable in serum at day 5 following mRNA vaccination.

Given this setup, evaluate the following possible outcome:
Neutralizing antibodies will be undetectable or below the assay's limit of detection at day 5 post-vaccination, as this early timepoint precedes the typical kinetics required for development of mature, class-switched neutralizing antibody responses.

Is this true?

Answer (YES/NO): NO